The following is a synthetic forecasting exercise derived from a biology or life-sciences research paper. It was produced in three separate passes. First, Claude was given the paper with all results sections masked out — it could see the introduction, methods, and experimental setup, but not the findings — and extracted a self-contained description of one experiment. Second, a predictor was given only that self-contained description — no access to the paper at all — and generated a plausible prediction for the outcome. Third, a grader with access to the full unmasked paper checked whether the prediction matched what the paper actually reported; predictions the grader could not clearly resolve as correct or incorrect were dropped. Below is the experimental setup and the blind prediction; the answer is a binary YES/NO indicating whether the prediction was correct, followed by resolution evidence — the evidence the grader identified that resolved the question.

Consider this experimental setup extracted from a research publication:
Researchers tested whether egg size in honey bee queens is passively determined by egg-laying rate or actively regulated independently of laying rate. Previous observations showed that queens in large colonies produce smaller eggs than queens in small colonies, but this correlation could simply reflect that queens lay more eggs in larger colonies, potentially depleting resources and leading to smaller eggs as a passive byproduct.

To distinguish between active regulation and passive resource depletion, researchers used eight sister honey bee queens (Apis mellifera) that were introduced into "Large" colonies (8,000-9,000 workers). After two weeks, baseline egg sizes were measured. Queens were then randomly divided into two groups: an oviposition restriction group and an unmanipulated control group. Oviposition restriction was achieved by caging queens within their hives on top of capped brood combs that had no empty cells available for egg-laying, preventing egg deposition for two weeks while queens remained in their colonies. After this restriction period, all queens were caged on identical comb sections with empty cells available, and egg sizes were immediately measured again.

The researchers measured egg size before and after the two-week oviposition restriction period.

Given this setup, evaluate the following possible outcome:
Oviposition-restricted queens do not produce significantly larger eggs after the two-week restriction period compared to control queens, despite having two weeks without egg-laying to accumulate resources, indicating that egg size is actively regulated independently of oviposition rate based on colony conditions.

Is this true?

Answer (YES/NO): YES